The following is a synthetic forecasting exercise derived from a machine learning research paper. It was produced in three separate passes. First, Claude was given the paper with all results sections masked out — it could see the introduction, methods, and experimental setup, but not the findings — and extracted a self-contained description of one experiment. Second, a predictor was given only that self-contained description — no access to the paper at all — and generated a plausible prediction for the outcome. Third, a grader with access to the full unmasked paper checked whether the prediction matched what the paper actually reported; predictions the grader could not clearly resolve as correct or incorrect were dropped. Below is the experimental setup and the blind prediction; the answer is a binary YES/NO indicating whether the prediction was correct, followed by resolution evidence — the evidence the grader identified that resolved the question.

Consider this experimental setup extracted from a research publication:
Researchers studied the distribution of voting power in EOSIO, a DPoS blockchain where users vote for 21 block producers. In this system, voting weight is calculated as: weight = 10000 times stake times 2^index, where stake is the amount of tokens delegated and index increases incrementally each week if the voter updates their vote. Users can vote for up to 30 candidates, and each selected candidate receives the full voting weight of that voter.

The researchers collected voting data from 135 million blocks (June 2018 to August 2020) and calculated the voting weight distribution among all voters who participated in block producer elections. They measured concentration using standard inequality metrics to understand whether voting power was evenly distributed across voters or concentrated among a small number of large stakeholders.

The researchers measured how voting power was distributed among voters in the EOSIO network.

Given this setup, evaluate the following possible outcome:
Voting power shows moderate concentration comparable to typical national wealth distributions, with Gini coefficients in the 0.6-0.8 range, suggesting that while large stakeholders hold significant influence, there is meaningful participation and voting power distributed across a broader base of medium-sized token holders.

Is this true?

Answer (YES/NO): NO